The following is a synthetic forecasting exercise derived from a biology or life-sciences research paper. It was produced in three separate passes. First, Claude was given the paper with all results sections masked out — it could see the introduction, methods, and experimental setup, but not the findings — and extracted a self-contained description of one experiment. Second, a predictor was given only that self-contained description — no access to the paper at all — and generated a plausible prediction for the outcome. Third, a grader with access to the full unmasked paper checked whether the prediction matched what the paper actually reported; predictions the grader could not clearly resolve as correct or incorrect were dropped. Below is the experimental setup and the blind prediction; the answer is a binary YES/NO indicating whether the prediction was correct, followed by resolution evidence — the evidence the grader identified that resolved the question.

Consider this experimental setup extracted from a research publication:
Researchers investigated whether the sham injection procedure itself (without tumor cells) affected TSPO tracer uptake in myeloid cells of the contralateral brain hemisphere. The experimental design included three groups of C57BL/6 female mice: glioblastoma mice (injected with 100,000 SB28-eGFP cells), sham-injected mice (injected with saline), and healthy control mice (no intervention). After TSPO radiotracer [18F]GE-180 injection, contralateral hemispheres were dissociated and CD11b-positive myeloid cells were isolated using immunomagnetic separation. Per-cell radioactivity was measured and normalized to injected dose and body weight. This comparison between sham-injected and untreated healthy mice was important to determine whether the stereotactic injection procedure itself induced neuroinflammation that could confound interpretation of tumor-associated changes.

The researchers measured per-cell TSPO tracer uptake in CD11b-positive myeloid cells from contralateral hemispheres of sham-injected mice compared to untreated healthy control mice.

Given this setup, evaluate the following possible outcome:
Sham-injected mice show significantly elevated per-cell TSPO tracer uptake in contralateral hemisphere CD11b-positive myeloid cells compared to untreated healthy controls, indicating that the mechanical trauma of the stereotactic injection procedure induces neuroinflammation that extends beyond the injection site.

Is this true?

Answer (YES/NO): NO